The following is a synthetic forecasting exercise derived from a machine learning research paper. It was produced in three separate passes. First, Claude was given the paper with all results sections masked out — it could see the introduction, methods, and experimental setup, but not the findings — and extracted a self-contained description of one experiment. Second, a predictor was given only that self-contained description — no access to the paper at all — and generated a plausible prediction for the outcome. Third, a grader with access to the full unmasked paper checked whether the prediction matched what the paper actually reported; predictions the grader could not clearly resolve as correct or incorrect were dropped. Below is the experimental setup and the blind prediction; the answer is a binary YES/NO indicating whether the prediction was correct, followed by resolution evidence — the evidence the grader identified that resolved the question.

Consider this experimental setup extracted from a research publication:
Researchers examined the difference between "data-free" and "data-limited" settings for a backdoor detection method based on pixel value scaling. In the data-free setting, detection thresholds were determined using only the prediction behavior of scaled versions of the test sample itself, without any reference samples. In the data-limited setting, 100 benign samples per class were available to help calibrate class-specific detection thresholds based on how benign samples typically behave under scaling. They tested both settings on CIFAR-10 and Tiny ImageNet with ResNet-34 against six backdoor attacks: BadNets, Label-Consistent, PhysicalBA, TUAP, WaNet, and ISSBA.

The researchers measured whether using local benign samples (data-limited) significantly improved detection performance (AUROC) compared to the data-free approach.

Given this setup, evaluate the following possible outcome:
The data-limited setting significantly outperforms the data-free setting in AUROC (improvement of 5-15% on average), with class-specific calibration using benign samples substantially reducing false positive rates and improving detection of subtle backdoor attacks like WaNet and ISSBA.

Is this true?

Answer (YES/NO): NO